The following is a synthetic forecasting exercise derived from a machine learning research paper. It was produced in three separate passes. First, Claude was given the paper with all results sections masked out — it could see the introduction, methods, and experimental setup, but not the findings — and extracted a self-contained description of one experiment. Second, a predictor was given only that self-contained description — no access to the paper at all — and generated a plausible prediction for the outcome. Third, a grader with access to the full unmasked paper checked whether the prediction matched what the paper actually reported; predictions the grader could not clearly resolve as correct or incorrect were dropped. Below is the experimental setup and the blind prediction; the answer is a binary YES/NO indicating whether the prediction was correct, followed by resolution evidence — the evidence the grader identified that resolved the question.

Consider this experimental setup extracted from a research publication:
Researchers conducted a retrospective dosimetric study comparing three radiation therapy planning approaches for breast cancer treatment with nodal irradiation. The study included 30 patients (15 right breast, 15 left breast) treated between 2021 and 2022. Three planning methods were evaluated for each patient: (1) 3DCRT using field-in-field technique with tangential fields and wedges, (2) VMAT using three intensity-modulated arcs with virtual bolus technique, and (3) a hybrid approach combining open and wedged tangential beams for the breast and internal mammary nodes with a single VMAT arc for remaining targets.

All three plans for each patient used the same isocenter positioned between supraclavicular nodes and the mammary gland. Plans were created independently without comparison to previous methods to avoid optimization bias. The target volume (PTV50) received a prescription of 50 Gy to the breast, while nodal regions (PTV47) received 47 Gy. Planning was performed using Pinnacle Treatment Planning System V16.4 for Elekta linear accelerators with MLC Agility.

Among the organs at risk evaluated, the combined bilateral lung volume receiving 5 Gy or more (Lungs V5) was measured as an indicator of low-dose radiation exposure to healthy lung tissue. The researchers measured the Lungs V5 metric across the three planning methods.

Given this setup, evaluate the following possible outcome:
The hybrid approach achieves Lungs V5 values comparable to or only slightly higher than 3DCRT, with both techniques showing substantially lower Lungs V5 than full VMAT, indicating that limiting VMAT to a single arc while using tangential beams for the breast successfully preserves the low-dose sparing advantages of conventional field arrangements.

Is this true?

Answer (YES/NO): NO